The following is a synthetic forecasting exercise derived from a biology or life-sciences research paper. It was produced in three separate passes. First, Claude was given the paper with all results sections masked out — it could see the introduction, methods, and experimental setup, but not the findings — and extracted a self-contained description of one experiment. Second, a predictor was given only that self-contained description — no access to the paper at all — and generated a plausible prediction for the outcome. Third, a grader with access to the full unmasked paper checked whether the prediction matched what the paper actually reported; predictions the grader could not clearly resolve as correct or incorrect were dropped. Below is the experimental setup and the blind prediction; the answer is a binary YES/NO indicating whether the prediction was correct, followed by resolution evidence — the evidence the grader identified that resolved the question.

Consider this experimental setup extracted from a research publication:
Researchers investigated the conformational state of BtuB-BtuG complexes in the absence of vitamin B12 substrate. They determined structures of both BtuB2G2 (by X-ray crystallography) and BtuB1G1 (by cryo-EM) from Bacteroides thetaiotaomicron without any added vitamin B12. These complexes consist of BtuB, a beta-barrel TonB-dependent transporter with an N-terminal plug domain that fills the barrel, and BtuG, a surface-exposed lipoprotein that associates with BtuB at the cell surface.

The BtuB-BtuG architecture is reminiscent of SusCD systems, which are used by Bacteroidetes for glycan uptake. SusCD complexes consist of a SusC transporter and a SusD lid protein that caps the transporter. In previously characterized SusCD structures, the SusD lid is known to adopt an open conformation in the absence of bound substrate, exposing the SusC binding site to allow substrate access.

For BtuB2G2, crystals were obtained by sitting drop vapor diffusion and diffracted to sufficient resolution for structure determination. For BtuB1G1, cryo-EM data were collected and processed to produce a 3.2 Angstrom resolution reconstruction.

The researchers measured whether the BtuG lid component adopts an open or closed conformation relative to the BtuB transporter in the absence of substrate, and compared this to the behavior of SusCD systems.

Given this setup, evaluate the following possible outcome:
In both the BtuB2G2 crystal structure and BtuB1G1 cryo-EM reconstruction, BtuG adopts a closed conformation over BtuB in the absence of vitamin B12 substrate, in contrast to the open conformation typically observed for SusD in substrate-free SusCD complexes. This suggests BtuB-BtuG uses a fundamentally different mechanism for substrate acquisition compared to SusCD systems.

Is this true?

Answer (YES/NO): YES